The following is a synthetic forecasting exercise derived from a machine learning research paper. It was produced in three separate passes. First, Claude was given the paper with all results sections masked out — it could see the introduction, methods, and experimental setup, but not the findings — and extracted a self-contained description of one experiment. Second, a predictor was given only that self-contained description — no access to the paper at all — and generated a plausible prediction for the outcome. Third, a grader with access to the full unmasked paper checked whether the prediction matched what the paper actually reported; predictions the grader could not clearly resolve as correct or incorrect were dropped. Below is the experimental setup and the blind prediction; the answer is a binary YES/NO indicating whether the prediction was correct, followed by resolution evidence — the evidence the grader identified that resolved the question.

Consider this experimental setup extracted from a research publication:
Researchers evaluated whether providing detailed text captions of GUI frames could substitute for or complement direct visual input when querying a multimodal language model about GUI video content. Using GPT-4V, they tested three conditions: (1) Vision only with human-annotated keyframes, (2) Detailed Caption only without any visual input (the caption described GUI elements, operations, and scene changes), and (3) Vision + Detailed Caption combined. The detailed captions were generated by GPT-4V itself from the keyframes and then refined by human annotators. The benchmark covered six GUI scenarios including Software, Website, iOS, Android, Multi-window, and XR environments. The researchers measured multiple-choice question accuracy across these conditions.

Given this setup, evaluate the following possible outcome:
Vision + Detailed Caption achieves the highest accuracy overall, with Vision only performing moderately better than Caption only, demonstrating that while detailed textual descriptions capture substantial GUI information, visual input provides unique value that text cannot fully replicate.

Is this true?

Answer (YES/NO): NO